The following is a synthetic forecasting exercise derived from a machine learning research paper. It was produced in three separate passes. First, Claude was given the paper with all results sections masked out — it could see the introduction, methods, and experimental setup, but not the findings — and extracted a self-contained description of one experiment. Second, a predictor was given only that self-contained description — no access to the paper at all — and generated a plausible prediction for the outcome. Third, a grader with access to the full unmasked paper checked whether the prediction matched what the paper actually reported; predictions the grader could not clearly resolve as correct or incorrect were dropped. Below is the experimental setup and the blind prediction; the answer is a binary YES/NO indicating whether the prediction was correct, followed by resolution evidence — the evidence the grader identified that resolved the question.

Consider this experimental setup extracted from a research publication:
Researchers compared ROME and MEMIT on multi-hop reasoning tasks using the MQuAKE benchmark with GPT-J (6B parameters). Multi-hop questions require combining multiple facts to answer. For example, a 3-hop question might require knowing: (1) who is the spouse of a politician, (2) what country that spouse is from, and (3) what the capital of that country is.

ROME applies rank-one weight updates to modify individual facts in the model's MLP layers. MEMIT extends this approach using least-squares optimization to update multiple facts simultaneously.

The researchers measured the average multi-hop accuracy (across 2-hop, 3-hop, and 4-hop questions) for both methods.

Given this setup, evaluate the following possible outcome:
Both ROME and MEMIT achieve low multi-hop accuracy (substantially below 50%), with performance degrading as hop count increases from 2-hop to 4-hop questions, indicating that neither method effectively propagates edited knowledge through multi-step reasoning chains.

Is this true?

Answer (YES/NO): YES